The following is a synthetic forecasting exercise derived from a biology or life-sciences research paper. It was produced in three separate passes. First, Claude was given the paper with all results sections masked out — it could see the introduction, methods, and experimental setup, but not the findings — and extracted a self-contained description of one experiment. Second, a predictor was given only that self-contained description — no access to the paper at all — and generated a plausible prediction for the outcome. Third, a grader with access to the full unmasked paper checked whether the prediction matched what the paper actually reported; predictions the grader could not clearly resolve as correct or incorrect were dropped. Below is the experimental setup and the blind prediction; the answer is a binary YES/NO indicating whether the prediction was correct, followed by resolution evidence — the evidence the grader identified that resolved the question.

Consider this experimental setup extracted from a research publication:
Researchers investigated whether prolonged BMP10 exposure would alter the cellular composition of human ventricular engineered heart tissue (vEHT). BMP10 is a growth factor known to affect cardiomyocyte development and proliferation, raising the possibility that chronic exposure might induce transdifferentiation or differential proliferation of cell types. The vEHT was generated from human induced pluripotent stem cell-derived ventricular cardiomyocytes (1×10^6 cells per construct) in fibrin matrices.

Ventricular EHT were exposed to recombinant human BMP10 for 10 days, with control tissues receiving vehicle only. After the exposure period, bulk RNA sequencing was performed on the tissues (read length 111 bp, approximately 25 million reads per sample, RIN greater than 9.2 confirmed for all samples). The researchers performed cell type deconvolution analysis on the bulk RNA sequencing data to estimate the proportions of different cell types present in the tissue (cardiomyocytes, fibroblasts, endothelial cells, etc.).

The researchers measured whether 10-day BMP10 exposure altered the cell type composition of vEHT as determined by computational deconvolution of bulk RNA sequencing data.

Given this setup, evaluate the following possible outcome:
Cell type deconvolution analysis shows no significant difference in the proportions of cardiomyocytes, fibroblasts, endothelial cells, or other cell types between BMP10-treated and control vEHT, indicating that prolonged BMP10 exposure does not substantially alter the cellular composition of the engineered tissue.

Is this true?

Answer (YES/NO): YES